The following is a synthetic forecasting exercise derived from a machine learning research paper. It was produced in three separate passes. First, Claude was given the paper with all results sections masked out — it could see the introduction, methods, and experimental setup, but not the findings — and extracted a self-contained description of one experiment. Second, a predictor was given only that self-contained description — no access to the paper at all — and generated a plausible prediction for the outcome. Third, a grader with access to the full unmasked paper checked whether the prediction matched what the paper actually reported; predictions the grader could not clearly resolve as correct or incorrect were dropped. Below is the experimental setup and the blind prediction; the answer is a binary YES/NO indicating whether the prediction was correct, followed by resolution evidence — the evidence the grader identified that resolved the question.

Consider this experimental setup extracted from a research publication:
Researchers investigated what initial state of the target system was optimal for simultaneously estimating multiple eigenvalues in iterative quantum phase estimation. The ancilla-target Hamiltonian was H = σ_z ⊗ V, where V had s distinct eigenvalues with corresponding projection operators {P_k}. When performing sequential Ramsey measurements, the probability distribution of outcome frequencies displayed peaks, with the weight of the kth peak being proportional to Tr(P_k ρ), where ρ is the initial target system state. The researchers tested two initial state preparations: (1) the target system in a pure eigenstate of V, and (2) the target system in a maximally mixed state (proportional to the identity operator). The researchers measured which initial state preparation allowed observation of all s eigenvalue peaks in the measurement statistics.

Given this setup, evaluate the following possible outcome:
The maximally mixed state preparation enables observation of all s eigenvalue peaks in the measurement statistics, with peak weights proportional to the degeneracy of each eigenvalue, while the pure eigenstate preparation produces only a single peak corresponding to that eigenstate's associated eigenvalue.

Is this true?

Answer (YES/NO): YES